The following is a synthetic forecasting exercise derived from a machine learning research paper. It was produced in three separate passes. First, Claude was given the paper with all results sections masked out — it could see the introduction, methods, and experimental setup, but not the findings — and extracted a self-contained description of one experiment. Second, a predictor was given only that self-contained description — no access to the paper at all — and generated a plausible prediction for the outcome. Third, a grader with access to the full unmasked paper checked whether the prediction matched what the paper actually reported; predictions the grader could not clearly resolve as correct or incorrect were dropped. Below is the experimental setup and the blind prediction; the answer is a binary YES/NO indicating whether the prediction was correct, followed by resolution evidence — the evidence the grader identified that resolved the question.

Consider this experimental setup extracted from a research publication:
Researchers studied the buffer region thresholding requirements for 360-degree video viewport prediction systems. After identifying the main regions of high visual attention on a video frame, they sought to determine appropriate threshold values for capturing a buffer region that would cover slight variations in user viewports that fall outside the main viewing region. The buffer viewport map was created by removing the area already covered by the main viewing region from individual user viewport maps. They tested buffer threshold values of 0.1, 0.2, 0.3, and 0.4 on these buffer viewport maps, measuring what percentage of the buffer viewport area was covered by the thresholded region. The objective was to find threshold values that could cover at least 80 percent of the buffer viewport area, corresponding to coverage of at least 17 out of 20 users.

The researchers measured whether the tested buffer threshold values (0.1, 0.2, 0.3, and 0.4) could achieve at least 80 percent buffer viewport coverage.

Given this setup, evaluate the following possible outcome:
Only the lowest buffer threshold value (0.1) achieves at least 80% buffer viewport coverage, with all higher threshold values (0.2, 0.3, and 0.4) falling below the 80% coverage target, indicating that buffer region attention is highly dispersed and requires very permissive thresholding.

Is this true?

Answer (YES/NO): NO